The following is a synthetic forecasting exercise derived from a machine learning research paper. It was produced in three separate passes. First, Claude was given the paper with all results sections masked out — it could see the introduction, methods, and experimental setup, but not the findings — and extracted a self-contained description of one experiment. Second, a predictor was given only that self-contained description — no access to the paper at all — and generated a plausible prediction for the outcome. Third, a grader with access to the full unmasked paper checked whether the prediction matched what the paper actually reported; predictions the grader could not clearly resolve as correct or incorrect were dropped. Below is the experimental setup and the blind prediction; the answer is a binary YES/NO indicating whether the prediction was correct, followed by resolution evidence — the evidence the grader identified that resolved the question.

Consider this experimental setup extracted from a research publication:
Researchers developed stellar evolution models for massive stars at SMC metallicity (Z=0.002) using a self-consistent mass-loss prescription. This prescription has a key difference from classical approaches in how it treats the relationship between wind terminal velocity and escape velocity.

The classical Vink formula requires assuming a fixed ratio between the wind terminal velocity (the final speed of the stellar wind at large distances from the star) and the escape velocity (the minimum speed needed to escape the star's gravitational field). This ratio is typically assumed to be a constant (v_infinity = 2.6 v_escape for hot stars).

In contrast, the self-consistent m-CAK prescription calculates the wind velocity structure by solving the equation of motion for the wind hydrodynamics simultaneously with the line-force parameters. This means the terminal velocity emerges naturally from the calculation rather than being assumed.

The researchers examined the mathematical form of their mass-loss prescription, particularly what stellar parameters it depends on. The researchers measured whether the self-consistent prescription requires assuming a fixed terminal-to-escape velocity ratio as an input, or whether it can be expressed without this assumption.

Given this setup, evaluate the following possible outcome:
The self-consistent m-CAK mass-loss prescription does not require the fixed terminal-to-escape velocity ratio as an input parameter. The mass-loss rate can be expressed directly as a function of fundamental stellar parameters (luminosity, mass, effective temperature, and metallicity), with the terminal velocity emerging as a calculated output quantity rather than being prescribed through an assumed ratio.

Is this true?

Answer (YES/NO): NO